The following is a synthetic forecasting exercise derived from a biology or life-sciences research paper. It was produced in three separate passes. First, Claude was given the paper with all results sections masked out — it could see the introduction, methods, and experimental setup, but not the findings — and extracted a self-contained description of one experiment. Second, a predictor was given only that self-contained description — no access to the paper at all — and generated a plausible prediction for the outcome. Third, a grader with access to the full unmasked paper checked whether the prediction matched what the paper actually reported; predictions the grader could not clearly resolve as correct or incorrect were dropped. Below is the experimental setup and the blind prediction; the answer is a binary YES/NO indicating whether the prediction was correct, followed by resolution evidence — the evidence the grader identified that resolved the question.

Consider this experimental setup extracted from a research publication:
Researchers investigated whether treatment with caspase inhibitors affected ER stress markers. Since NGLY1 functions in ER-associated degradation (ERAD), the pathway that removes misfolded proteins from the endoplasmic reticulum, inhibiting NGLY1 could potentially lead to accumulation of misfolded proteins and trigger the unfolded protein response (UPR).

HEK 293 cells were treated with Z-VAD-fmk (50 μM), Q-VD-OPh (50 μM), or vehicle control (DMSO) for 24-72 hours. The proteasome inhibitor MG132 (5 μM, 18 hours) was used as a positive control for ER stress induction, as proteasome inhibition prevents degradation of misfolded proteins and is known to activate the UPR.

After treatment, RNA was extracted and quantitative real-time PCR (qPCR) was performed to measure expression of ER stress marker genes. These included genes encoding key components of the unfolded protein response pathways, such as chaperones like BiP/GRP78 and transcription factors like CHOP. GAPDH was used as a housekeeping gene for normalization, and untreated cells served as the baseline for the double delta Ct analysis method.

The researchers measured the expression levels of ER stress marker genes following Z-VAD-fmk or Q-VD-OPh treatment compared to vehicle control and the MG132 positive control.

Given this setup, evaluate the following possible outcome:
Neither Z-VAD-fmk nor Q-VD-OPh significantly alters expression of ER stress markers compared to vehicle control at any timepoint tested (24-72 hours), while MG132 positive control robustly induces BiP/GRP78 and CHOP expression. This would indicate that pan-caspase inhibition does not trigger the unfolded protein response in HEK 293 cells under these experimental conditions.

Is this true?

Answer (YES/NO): YES